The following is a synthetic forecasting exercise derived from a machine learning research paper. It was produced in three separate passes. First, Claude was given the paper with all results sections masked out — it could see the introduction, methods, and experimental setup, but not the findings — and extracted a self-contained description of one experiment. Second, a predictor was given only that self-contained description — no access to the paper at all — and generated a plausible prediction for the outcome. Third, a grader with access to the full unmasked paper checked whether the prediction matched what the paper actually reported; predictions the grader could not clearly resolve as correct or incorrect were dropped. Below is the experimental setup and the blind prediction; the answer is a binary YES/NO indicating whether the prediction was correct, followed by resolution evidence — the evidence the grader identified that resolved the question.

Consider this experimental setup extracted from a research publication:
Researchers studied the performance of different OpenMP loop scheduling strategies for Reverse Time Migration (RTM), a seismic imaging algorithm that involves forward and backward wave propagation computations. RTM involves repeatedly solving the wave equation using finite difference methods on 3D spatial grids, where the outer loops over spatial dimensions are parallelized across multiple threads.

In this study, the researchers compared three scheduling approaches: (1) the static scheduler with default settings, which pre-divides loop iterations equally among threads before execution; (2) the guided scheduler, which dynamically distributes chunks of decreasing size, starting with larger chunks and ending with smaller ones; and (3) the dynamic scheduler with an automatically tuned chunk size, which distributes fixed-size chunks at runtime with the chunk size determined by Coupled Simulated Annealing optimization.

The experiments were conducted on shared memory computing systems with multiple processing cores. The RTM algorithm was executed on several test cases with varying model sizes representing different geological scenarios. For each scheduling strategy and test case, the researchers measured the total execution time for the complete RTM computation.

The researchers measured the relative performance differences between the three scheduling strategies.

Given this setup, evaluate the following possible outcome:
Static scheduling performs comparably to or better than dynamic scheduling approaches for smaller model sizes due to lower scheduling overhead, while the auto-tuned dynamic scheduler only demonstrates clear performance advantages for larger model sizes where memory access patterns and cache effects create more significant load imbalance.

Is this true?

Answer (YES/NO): NO